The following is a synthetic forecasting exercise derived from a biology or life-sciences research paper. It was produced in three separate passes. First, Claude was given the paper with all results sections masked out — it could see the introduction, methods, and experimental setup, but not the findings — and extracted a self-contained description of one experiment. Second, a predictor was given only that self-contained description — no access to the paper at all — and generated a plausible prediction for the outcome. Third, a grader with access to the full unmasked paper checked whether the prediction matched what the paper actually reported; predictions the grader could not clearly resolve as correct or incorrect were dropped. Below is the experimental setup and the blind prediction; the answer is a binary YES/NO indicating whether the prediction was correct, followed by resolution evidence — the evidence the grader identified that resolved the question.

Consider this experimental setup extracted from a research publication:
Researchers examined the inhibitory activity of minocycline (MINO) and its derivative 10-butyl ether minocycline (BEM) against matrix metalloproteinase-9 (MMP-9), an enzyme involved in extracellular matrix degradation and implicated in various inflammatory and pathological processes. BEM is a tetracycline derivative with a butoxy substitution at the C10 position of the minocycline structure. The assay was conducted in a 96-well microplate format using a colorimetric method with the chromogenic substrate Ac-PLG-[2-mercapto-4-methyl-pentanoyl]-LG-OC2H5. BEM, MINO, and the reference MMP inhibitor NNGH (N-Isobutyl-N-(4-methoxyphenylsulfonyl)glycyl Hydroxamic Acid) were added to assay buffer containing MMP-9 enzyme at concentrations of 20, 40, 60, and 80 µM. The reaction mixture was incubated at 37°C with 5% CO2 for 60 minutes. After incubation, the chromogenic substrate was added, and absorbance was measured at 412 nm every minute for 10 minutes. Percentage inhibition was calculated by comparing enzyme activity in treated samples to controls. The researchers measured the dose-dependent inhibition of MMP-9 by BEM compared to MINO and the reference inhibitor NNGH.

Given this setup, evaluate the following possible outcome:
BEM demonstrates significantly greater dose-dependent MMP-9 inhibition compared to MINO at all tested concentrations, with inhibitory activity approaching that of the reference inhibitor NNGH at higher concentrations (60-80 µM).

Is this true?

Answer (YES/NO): NO